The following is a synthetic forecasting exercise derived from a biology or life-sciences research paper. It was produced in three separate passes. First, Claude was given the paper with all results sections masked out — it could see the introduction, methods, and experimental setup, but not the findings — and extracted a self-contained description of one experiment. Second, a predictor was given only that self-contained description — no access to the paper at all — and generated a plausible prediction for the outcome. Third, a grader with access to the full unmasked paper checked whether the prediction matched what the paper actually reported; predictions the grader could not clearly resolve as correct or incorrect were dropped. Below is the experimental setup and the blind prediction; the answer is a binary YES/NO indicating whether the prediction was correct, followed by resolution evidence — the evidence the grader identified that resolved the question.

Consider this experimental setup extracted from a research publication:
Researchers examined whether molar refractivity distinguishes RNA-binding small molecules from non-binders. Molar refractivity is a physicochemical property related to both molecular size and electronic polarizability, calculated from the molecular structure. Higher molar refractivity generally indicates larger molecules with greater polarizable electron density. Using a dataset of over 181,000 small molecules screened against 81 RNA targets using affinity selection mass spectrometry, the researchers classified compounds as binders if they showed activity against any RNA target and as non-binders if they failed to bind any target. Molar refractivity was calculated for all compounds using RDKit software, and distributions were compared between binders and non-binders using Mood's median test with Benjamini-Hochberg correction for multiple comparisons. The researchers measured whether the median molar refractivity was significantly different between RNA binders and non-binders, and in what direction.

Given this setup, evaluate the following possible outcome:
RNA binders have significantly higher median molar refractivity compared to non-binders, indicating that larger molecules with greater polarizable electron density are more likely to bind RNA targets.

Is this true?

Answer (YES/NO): YES